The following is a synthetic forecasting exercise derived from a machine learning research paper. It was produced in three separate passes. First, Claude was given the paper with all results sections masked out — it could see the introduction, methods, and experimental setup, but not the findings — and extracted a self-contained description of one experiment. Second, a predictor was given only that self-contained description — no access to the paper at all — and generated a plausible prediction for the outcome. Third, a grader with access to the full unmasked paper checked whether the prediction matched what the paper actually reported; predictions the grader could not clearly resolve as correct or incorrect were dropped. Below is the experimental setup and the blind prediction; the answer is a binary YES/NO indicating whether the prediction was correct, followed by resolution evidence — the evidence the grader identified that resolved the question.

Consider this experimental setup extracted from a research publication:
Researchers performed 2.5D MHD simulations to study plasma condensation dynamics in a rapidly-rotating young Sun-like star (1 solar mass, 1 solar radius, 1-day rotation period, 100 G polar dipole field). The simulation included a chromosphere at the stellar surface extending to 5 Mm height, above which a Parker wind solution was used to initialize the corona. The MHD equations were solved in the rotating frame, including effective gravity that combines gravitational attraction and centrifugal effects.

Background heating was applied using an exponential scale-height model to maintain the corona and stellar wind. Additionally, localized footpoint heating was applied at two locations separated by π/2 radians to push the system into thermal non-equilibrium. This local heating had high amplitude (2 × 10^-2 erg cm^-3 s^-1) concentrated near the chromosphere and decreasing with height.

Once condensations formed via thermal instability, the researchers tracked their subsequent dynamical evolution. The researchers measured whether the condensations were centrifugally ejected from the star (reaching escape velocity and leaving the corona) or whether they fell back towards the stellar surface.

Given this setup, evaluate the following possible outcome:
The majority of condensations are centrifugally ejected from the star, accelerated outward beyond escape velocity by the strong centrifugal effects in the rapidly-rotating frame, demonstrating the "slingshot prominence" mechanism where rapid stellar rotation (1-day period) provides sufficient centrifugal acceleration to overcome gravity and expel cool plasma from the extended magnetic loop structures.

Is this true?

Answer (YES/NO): NO